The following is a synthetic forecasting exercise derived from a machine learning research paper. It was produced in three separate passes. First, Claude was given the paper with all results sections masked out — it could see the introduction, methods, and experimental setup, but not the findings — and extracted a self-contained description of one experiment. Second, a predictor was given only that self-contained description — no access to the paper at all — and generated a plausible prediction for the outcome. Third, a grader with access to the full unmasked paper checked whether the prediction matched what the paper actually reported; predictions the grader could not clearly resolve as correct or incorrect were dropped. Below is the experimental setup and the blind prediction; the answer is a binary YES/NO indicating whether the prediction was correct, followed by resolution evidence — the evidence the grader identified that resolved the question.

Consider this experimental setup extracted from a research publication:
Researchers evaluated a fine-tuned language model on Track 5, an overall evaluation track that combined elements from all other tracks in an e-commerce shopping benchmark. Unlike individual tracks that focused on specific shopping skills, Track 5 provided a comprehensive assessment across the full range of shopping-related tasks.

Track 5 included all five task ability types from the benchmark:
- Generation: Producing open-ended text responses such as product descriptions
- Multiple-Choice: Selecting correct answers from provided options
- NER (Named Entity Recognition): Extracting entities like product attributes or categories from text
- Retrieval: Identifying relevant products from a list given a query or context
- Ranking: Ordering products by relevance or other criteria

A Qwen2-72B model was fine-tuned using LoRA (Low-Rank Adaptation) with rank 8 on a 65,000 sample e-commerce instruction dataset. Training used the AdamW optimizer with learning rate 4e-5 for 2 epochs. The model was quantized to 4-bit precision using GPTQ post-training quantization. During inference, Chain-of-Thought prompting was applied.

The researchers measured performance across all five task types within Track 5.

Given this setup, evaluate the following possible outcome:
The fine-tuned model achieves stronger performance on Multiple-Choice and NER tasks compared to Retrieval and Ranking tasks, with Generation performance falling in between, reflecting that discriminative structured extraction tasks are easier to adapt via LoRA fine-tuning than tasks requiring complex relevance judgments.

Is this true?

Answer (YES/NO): NO